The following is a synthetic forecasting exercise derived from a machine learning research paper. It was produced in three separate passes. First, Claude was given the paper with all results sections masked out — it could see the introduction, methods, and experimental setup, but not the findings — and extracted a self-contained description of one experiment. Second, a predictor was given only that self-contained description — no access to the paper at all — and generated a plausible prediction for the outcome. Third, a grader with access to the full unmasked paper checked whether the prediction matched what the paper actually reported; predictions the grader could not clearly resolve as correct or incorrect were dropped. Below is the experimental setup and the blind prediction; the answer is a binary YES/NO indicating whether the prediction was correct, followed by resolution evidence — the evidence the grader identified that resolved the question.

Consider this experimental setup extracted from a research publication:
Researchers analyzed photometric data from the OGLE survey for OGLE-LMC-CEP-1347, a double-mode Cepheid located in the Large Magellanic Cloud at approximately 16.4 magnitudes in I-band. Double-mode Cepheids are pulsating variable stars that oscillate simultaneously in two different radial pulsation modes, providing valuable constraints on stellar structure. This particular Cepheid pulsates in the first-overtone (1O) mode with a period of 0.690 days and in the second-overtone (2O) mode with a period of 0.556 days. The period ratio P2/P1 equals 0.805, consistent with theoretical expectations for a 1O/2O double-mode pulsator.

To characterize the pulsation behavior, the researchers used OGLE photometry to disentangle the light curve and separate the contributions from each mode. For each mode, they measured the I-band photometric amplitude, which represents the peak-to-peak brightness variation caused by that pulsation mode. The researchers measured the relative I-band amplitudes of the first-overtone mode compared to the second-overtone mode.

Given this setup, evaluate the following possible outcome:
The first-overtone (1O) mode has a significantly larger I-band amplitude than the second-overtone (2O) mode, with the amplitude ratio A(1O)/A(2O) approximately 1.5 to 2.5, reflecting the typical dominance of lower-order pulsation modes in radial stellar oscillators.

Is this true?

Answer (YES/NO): NO